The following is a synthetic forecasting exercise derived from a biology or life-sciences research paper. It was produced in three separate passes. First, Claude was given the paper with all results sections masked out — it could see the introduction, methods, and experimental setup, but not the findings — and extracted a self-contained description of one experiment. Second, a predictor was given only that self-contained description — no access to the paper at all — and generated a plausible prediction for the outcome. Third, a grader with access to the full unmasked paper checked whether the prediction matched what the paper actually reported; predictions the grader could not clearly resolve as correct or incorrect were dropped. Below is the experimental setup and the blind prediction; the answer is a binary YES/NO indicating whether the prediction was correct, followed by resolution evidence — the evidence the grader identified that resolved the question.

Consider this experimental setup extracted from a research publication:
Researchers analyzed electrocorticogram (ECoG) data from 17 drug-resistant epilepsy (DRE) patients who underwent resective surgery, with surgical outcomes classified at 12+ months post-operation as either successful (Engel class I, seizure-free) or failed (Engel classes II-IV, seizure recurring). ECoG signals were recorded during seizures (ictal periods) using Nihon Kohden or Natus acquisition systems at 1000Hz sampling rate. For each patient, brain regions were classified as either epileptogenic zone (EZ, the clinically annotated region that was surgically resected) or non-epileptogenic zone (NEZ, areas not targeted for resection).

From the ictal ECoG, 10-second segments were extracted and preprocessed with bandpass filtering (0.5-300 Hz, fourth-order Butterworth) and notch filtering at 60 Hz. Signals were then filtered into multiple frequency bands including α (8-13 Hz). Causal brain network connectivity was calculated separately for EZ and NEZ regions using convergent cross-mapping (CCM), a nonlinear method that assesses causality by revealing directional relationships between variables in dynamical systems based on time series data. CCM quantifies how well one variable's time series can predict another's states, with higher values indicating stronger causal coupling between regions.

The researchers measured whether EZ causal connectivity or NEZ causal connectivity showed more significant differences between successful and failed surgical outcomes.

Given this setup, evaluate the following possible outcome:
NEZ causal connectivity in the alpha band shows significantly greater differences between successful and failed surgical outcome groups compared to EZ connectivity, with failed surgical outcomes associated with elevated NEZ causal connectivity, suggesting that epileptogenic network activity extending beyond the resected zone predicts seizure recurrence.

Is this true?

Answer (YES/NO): NO